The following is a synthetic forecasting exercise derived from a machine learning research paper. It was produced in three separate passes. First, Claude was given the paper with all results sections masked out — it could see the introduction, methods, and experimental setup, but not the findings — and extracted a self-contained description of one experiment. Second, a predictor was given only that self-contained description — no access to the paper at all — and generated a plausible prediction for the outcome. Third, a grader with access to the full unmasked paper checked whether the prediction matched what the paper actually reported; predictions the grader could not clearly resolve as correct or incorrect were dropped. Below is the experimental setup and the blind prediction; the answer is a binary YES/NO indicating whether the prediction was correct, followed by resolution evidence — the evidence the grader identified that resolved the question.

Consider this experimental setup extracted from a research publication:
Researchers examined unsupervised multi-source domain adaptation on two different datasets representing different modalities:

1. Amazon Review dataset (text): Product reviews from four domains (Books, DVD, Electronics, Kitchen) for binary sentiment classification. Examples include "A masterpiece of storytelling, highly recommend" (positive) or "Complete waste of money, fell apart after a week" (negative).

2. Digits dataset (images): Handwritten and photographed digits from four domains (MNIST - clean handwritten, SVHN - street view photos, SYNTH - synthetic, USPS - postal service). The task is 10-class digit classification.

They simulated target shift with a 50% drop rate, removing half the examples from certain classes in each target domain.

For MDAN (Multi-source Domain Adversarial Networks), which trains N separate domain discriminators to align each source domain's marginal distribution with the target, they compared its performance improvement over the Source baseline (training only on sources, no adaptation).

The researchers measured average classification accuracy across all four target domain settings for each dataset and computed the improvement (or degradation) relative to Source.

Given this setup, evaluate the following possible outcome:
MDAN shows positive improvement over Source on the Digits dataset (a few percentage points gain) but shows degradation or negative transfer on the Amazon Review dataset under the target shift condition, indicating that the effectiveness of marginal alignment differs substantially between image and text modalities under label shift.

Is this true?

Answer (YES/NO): YES